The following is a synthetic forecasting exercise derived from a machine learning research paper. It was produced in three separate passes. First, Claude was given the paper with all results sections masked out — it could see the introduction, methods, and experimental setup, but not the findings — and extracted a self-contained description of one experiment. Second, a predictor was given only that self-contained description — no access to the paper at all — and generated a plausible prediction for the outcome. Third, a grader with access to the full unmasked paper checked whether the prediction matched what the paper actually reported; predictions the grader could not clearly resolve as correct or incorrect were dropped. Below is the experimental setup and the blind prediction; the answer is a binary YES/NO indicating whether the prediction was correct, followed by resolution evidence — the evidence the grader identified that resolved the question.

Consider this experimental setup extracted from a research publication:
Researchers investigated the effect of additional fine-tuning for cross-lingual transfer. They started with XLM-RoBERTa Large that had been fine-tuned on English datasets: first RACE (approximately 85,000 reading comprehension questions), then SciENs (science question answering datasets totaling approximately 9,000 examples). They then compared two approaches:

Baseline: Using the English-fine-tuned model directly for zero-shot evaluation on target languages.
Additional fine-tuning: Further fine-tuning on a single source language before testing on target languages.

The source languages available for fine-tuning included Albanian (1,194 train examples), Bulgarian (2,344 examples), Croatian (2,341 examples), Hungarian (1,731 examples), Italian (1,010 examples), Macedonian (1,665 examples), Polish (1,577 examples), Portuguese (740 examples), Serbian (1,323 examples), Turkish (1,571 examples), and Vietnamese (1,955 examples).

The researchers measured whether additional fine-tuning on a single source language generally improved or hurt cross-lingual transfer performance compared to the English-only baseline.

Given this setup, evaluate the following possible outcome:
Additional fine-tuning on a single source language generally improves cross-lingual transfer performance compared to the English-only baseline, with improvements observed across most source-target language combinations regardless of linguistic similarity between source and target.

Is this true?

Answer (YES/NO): NO